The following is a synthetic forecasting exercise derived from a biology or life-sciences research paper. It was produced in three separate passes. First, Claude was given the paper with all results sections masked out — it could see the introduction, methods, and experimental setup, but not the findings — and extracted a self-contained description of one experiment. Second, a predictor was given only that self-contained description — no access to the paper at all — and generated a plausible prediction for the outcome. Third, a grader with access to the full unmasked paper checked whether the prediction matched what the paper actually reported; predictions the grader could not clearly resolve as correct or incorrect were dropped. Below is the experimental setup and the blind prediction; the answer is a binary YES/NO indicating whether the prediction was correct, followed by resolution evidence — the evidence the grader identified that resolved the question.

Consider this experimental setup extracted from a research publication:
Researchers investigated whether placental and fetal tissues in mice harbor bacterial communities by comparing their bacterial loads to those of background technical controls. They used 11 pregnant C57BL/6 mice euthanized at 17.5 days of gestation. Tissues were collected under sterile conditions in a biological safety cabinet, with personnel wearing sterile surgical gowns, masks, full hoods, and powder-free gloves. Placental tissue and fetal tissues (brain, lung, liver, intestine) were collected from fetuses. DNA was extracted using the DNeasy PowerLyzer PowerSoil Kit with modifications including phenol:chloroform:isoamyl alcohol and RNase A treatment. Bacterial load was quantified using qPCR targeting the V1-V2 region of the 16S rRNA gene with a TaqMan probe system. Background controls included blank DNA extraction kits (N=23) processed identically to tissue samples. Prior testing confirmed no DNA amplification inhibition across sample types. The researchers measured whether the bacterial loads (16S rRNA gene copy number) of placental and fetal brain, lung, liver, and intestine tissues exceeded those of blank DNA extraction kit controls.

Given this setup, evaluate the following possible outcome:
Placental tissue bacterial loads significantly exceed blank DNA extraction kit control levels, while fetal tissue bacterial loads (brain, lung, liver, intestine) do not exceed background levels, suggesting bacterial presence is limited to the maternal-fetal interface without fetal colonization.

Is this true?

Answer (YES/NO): NO